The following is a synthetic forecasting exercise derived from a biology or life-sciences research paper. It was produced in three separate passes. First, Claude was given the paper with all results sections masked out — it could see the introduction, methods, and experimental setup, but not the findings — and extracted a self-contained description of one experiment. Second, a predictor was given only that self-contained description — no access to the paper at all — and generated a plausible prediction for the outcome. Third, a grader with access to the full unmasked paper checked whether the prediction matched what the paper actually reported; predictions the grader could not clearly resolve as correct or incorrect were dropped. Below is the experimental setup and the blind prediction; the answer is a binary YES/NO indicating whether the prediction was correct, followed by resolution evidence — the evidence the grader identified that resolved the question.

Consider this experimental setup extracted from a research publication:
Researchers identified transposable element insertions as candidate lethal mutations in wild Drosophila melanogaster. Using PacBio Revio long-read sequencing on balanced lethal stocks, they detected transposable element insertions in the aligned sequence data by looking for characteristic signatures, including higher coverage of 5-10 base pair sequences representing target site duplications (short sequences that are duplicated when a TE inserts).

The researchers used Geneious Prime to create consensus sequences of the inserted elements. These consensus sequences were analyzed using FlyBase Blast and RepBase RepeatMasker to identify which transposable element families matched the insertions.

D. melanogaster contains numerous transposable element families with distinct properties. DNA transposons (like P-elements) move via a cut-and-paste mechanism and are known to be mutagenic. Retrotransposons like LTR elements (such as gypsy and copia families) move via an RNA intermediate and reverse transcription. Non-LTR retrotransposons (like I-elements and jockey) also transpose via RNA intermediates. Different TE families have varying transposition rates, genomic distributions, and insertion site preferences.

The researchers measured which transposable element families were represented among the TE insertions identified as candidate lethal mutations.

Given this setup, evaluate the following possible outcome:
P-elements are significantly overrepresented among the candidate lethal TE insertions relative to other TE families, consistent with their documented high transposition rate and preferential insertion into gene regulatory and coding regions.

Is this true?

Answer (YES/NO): NO